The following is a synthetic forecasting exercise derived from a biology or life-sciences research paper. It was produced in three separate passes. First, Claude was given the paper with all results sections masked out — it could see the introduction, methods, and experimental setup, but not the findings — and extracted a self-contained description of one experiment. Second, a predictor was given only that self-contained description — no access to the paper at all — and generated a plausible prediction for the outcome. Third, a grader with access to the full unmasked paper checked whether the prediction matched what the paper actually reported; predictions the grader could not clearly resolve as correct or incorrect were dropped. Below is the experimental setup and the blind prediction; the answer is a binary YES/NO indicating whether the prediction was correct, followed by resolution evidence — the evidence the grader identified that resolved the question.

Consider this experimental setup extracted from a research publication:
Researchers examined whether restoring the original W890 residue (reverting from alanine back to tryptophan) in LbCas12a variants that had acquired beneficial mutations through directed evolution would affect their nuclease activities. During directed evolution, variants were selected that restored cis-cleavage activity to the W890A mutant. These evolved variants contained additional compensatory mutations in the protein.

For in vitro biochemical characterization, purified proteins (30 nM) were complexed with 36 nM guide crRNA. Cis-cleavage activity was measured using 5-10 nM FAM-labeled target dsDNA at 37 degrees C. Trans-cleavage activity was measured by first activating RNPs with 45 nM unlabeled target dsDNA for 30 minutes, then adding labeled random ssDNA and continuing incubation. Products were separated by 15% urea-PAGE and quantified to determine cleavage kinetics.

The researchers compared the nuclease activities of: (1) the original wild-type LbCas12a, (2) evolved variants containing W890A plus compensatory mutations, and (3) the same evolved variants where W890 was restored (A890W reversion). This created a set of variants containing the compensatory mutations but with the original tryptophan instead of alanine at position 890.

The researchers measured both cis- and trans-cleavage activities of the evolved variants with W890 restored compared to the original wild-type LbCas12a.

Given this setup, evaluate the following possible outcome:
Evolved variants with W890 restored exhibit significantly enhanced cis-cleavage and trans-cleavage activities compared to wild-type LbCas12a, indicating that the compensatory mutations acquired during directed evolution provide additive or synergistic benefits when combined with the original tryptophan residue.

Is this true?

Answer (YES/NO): YES